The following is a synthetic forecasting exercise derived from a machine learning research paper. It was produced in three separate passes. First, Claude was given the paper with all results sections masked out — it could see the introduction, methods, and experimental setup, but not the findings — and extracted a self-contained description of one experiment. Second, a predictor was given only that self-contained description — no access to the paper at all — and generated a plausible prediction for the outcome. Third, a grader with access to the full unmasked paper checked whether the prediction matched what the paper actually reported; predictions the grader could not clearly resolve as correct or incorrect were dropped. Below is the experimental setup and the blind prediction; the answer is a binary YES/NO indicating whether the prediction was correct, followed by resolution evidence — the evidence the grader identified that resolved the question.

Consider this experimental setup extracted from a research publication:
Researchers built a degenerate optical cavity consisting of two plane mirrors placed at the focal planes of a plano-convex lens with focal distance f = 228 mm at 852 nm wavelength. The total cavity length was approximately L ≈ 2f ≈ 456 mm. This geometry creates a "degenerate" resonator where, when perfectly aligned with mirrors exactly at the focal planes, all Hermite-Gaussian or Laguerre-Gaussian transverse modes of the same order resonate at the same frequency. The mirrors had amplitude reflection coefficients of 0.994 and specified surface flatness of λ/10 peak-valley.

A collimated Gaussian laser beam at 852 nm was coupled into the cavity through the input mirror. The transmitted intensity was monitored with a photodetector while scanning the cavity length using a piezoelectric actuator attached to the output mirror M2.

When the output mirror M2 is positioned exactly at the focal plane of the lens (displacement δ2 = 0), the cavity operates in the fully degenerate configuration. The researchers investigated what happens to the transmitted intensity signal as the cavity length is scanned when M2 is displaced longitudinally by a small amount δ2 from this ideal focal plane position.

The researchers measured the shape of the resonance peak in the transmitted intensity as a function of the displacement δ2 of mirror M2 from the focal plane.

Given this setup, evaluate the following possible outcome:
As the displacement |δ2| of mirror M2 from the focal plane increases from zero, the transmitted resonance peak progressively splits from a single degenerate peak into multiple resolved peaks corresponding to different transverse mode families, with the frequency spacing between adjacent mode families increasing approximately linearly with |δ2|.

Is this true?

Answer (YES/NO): NO